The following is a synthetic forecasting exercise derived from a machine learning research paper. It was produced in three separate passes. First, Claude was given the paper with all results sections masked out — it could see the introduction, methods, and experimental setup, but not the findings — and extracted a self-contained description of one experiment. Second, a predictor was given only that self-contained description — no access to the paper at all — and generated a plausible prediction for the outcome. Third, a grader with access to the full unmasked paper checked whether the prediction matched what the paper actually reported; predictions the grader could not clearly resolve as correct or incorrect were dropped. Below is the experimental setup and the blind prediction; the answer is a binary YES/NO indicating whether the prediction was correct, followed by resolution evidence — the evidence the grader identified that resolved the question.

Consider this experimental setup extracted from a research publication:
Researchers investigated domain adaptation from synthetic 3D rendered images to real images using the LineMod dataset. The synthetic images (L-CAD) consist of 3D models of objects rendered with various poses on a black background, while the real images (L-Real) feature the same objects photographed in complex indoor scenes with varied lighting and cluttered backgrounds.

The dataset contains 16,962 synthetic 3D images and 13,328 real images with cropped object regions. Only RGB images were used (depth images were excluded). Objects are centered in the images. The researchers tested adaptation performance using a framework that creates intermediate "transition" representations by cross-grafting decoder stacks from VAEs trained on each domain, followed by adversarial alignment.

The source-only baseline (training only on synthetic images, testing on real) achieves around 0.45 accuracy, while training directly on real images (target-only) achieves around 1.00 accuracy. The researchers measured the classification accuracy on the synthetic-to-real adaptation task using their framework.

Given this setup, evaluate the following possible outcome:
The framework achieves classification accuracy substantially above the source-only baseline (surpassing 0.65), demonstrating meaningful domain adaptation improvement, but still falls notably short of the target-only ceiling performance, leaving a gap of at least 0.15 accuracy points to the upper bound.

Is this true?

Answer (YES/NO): NO